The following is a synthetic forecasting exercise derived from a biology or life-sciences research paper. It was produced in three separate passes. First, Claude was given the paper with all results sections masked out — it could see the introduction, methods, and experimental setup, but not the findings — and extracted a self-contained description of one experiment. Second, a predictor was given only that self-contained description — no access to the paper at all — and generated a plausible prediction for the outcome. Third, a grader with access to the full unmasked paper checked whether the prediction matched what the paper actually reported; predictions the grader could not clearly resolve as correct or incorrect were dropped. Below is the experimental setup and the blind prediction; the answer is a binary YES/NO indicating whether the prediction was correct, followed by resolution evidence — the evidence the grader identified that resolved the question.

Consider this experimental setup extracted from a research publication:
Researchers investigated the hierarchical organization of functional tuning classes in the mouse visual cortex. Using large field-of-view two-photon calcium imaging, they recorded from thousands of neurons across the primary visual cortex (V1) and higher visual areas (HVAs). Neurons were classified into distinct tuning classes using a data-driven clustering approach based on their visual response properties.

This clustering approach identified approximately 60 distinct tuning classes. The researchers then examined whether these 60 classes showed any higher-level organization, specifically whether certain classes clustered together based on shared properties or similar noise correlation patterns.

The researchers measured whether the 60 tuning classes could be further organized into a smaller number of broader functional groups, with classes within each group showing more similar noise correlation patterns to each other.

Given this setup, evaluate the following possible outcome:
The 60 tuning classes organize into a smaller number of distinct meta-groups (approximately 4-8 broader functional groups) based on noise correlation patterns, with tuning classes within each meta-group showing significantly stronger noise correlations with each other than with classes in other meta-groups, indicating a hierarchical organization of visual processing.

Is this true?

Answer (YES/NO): YES